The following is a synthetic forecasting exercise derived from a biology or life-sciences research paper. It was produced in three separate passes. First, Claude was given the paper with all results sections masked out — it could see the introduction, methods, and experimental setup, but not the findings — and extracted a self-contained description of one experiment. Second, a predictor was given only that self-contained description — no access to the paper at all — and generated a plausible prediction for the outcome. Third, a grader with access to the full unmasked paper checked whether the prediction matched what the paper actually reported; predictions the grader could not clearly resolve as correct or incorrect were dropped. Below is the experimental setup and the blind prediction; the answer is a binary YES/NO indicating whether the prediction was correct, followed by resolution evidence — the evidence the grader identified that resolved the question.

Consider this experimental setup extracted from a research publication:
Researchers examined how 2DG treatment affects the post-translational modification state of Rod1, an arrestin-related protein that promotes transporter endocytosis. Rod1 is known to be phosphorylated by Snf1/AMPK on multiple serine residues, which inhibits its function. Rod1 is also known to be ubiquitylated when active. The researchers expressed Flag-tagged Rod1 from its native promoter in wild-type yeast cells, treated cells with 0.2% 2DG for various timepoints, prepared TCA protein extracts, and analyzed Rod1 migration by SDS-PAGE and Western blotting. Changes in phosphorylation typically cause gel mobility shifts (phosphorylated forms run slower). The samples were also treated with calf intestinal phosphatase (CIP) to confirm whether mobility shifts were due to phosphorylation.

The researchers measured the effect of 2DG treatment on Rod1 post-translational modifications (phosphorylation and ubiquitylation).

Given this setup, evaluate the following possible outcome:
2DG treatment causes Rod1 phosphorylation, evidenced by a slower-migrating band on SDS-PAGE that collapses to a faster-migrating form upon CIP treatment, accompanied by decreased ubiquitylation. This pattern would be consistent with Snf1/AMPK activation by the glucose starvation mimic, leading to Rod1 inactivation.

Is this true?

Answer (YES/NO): NO